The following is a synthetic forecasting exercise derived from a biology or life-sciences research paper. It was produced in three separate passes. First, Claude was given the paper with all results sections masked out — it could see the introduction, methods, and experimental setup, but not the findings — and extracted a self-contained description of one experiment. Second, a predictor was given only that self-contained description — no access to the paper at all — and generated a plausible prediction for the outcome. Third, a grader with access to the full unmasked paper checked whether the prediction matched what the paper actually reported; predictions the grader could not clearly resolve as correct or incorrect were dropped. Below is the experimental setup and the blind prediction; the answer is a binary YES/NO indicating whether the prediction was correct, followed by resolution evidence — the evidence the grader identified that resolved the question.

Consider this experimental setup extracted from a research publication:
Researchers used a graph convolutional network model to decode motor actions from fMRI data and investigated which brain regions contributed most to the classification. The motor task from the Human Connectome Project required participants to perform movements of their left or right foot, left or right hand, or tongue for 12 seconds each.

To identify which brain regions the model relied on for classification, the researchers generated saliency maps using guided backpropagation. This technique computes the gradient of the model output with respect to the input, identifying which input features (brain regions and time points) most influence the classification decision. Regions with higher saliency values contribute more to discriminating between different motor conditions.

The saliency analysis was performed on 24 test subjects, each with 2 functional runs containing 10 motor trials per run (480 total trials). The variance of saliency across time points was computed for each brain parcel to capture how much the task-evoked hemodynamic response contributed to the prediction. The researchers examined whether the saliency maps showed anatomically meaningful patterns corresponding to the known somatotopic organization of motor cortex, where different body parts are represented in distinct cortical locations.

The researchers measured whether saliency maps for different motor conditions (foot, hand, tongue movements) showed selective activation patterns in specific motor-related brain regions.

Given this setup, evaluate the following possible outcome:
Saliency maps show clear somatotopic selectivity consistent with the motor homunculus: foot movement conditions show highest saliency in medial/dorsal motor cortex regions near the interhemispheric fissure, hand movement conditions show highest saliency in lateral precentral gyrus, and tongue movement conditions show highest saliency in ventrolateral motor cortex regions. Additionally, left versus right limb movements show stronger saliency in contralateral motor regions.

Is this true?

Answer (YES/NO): NO